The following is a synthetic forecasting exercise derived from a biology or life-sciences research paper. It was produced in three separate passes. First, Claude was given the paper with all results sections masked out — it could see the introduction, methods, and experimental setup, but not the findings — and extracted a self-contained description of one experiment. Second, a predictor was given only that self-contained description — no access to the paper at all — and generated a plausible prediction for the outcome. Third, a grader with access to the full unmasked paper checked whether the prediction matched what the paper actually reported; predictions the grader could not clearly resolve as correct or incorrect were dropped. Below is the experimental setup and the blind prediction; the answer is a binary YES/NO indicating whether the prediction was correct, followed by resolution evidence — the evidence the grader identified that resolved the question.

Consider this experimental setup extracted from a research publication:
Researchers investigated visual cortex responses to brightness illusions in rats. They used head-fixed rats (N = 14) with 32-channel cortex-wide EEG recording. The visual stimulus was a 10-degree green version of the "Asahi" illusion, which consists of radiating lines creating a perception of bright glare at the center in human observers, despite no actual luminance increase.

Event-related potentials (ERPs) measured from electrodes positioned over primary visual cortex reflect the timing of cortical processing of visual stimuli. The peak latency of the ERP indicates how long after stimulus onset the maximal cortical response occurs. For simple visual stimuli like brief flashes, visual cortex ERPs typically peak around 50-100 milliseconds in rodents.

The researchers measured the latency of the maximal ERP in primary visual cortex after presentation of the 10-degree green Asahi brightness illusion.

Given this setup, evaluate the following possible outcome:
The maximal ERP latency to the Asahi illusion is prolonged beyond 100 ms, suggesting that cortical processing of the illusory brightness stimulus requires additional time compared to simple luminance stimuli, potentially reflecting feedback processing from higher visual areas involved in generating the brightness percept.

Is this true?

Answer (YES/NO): YES